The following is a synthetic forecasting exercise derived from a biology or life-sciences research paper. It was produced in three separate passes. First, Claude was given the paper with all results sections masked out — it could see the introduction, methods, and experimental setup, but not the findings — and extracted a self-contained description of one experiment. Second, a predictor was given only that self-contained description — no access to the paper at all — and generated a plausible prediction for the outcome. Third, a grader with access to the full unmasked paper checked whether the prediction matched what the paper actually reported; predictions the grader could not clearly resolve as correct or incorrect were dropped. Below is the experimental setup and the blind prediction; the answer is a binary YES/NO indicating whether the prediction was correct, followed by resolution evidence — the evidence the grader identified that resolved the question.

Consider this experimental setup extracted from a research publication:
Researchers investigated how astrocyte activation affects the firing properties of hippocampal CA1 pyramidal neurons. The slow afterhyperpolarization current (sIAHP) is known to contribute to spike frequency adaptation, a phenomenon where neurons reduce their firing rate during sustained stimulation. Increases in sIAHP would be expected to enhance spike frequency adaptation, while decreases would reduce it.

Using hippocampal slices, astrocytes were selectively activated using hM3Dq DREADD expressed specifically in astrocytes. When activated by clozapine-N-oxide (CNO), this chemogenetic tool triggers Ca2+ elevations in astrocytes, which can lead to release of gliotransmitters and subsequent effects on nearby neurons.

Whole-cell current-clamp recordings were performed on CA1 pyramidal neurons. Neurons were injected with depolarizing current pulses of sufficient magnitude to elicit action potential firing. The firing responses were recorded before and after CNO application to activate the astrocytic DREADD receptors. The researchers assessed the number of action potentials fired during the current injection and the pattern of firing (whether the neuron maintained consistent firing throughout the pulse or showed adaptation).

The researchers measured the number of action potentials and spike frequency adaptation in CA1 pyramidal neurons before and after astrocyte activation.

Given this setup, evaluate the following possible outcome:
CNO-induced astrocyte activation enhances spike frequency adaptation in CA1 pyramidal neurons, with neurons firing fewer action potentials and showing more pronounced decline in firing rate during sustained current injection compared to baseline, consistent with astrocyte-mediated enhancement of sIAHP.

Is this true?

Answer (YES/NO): YES